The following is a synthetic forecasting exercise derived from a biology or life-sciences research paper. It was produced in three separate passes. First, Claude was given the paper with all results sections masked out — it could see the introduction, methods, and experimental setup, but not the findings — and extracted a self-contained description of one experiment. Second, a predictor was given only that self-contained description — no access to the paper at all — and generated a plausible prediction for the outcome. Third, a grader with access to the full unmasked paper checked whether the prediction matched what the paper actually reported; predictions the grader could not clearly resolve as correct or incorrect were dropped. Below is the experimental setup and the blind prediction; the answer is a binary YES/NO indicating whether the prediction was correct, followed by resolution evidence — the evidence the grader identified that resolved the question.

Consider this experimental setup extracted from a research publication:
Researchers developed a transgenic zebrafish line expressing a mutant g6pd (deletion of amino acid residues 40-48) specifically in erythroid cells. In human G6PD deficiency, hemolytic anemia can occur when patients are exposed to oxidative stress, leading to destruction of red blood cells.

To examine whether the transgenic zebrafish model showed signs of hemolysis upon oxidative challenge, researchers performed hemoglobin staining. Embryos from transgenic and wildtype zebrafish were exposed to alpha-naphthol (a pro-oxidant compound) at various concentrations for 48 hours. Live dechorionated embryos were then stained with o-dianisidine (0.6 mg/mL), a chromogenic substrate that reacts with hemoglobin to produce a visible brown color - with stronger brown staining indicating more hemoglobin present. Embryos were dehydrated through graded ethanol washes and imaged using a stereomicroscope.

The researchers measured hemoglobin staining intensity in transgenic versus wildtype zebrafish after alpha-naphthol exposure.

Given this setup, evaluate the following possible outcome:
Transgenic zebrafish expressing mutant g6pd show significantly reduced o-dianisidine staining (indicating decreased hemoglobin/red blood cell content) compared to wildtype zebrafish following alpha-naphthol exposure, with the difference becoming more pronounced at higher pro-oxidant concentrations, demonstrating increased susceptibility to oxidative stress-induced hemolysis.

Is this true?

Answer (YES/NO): NO